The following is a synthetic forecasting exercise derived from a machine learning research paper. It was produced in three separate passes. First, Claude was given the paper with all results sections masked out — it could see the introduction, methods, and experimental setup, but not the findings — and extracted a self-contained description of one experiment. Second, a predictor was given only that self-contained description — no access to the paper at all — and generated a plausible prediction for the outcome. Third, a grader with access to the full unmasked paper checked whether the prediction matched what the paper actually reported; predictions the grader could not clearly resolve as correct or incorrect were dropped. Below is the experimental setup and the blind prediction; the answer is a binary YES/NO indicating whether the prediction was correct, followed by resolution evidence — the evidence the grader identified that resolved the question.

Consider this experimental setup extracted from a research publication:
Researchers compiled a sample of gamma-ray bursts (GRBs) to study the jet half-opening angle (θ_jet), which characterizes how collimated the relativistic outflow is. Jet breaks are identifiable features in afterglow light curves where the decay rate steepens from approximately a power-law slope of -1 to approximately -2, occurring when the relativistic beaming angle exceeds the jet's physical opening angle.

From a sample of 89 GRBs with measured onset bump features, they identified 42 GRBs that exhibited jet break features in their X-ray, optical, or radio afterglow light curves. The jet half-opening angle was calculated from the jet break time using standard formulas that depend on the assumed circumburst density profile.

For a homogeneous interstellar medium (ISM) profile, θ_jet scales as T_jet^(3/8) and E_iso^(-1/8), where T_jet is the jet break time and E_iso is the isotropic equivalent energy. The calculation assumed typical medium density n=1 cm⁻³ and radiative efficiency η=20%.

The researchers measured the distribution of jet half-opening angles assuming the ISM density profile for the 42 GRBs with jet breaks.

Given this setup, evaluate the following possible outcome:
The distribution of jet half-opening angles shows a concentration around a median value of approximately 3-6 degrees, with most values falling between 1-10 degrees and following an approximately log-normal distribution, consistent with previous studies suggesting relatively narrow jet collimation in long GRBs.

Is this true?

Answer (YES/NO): NO